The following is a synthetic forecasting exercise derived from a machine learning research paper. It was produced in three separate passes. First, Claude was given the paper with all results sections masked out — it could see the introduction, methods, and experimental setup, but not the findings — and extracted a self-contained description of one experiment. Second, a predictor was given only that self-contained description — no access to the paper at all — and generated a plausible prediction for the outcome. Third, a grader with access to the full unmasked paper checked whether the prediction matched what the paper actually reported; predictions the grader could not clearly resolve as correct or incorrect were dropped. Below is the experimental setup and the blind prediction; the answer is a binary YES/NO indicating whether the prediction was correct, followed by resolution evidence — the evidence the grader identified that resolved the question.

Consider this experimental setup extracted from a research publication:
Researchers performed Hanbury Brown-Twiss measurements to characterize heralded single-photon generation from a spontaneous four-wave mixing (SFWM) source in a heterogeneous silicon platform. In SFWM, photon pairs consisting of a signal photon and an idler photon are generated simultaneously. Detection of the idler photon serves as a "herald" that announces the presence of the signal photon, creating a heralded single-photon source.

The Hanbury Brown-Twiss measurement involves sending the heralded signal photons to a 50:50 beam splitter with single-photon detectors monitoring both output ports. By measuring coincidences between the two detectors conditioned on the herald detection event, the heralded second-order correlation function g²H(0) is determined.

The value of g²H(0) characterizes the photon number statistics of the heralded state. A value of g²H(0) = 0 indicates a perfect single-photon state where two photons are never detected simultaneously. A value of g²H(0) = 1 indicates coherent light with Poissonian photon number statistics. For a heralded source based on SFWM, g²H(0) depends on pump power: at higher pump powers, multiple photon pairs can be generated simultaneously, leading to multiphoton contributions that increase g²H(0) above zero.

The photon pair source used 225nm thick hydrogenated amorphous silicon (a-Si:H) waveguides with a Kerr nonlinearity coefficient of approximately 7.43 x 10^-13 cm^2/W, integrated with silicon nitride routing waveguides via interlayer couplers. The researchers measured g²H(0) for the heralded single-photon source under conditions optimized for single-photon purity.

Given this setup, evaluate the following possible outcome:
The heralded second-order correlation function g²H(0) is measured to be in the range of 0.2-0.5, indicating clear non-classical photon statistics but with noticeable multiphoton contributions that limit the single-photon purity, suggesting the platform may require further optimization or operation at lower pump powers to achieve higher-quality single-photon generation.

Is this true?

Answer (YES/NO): NO